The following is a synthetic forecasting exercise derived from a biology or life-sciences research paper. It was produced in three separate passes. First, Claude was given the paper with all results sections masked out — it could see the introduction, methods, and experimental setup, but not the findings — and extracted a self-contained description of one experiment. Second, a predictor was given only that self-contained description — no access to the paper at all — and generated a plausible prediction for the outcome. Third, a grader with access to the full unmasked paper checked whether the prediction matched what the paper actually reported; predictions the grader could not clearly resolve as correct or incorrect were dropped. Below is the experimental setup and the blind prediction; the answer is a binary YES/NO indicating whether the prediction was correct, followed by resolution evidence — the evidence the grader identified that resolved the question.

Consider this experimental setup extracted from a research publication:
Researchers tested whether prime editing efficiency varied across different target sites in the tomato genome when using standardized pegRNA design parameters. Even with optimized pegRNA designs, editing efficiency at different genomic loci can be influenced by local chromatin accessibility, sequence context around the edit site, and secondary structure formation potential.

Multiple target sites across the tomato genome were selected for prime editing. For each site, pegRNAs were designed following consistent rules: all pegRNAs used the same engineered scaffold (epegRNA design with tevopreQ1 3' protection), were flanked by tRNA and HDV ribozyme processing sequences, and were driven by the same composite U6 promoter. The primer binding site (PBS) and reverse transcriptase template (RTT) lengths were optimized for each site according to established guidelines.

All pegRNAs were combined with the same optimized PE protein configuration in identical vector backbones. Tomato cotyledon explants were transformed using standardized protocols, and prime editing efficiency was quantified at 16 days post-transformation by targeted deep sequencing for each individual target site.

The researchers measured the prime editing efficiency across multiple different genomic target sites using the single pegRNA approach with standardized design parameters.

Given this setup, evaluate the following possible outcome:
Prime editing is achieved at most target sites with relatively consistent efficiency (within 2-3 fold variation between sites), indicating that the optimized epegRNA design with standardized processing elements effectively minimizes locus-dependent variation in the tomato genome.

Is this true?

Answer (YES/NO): NO